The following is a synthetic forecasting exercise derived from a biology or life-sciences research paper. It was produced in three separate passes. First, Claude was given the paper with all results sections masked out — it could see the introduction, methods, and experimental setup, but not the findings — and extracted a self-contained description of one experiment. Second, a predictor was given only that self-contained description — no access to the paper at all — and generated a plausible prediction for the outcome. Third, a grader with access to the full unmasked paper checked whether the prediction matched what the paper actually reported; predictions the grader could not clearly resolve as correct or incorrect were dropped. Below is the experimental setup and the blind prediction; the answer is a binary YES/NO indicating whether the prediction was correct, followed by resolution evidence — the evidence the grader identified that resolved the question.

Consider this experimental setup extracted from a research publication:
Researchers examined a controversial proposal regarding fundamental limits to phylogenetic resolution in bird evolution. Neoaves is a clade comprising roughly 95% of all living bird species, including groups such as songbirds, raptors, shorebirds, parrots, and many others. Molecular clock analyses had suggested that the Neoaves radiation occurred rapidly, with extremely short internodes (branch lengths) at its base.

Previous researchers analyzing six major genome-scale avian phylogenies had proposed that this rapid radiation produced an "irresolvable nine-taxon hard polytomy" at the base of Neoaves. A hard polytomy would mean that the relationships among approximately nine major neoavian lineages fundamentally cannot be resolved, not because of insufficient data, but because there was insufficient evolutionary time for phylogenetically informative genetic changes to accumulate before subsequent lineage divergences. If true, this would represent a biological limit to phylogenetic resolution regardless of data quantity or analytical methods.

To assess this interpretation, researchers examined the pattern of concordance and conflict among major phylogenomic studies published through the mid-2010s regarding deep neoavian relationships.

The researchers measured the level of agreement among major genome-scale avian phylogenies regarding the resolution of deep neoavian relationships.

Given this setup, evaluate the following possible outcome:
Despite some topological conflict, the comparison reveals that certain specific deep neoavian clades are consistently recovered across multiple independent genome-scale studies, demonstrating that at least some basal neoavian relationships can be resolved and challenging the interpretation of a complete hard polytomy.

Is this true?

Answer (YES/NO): NO